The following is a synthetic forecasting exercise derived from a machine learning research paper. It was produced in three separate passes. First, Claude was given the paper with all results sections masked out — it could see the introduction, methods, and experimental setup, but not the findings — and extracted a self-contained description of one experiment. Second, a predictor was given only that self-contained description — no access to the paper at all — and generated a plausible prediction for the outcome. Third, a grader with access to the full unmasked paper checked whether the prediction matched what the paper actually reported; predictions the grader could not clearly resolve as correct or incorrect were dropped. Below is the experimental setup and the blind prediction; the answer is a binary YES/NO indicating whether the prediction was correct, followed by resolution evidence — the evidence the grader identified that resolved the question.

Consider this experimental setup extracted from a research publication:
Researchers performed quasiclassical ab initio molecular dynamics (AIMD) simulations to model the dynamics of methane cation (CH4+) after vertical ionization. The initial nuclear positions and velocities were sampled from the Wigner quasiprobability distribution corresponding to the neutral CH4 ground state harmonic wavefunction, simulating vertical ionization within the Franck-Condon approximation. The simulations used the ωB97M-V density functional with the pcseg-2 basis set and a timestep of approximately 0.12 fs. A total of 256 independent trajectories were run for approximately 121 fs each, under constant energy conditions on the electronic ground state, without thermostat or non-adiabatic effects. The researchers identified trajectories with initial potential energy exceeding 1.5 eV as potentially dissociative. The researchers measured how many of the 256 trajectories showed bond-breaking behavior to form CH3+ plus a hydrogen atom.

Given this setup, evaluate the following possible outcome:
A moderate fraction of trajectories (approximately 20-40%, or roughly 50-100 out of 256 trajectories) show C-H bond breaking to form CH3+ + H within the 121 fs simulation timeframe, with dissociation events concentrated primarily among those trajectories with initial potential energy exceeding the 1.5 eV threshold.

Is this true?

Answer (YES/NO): NO